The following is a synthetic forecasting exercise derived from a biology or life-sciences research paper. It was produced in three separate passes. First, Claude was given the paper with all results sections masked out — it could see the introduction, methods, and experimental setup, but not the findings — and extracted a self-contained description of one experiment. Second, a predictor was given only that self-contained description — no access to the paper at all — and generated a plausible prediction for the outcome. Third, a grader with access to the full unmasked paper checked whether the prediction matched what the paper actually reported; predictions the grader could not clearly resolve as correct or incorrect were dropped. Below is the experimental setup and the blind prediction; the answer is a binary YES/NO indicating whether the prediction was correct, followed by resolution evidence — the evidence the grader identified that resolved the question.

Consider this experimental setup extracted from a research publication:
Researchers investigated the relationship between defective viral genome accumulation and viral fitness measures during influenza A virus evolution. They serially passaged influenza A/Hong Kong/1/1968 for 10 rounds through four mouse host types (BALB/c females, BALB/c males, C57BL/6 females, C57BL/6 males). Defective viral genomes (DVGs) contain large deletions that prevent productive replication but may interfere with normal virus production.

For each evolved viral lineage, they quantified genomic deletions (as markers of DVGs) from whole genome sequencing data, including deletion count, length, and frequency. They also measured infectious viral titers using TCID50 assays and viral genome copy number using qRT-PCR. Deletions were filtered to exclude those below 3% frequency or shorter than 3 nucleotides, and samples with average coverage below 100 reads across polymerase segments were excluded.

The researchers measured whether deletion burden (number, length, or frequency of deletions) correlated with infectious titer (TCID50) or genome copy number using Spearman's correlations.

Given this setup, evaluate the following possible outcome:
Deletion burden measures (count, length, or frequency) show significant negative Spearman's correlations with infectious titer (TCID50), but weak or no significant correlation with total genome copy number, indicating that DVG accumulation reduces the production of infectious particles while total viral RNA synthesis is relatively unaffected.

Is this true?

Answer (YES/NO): NO